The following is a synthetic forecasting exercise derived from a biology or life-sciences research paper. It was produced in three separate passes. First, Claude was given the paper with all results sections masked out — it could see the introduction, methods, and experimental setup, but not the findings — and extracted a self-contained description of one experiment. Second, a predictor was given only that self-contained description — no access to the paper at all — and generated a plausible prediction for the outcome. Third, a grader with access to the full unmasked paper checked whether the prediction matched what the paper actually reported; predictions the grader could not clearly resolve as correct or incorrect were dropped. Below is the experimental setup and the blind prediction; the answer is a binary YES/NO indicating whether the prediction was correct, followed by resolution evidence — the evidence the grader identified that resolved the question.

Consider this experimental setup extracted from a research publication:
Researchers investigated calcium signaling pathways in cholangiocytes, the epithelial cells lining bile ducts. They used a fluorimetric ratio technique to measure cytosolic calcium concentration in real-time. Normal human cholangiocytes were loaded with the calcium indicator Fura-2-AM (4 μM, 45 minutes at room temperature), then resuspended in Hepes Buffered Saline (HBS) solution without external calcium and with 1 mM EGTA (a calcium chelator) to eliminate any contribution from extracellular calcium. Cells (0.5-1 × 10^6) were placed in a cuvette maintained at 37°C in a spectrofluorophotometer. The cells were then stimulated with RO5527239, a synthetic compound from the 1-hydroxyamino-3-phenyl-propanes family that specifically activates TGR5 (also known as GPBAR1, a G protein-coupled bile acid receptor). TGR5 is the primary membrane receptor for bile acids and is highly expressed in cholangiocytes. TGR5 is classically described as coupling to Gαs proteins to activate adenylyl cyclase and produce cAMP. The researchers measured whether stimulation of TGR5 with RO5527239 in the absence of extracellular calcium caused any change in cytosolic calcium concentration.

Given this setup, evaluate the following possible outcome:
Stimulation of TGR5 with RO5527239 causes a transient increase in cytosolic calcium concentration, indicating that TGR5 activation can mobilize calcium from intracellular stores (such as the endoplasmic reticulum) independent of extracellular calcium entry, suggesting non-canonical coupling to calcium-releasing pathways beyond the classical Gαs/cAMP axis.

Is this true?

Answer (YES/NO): YES